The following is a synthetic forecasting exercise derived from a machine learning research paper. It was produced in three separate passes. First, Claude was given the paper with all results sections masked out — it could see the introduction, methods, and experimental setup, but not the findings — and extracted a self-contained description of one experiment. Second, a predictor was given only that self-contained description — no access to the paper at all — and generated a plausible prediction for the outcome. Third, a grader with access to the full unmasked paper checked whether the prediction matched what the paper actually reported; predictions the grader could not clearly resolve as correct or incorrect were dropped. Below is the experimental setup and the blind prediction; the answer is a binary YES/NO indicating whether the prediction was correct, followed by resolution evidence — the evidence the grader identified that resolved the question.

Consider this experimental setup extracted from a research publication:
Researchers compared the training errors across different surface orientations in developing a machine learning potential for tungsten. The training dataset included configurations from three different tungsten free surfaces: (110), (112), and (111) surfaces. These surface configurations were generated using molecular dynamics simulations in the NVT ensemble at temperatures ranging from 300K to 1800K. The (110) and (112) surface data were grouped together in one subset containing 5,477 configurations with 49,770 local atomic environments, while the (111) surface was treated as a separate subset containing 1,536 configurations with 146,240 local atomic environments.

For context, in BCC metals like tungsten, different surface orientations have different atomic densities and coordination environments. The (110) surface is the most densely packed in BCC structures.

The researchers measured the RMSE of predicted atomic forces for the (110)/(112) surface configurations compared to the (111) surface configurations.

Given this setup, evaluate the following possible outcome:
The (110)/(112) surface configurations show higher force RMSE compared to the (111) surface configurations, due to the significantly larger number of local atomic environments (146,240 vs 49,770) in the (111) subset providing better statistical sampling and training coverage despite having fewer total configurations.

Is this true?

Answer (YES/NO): YES